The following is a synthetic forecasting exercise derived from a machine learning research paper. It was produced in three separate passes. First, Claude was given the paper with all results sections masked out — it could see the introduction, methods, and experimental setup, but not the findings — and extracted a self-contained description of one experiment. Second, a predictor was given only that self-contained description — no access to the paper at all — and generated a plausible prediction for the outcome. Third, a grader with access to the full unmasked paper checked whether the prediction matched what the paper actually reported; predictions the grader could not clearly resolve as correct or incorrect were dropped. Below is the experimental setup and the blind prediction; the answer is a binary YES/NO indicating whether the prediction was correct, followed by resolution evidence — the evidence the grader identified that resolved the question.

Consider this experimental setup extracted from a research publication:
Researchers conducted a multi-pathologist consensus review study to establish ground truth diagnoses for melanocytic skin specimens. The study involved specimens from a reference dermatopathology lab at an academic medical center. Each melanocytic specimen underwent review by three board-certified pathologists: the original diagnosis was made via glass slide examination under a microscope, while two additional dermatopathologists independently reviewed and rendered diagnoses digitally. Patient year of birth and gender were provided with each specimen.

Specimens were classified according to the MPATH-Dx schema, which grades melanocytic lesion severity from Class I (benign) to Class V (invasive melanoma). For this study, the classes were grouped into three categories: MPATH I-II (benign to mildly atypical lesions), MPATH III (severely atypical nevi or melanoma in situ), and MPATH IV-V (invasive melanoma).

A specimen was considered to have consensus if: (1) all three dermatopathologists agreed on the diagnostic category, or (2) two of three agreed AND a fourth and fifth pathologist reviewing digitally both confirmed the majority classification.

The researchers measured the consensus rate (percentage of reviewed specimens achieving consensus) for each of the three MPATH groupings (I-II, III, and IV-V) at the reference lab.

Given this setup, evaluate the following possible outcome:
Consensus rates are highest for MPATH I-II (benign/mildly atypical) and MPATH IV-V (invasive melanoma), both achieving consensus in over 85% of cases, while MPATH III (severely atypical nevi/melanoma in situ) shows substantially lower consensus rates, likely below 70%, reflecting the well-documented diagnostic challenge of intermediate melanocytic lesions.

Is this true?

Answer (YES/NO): NO